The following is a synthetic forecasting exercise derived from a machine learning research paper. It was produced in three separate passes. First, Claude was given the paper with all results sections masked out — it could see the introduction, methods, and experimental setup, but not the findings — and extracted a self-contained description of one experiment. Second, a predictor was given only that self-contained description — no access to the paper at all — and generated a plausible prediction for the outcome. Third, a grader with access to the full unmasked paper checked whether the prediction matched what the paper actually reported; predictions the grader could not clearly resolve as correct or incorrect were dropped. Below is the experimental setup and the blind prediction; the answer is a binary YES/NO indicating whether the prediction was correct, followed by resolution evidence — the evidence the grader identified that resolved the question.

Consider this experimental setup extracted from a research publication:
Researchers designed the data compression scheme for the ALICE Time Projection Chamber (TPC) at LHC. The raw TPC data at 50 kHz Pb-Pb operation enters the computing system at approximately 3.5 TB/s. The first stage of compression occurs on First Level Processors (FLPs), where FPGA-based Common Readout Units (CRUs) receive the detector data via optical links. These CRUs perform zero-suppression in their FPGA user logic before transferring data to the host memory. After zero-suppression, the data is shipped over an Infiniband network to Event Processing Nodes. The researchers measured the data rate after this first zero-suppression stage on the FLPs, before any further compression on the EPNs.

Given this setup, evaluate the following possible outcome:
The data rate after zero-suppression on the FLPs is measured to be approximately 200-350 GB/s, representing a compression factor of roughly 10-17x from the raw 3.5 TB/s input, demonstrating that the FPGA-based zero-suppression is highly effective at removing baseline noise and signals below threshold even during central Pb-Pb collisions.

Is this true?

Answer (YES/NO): NO